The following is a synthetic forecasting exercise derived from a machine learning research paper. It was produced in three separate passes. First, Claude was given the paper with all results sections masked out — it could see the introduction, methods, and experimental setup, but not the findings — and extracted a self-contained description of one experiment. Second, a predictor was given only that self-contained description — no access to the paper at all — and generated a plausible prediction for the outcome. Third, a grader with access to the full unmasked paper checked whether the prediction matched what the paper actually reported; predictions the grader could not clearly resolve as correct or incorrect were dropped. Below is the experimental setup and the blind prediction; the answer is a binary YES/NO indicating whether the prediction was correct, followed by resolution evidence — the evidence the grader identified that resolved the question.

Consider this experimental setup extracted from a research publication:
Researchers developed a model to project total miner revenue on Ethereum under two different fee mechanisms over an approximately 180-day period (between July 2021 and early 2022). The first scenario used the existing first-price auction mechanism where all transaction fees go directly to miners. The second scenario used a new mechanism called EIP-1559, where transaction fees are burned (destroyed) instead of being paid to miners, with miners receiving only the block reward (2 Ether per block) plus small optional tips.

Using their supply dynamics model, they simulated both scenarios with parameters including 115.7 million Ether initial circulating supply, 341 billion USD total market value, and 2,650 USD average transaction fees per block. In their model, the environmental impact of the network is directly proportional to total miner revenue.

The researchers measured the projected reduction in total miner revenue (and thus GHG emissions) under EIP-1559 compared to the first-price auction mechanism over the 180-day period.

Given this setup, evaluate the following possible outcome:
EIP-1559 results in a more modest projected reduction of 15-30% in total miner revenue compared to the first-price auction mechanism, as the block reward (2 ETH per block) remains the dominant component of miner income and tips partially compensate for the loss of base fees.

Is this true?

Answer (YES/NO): NO